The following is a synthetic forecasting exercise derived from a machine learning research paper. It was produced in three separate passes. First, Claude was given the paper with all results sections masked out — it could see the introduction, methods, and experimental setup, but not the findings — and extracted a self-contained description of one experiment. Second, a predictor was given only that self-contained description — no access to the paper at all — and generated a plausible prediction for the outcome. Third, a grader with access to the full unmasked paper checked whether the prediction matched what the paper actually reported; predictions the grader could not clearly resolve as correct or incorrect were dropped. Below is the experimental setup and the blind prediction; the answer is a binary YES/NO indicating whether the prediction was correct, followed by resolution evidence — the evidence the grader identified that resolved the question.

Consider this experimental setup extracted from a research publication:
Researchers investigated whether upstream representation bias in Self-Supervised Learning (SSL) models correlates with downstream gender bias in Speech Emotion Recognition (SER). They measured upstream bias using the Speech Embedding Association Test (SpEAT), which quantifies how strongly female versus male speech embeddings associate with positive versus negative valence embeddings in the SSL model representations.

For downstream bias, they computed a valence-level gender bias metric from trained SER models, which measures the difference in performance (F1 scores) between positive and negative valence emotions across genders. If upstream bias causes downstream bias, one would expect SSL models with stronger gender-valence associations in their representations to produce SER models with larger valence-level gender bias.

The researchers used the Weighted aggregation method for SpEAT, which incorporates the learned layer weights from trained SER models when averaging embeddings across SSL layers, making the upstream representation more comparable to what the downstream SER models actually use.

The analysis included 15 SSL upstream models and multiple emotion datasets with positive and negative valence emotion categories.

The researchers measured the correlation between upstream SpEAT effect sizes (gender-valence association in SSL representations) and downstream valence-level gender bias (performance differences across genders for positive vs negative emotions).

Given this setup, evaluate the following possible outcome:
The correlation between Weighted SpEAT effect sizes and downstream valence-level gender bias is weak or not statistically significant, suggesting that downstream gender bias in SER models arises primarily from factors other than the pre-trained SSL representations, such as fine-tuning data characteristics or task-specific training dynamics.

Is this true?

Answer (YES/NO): YES